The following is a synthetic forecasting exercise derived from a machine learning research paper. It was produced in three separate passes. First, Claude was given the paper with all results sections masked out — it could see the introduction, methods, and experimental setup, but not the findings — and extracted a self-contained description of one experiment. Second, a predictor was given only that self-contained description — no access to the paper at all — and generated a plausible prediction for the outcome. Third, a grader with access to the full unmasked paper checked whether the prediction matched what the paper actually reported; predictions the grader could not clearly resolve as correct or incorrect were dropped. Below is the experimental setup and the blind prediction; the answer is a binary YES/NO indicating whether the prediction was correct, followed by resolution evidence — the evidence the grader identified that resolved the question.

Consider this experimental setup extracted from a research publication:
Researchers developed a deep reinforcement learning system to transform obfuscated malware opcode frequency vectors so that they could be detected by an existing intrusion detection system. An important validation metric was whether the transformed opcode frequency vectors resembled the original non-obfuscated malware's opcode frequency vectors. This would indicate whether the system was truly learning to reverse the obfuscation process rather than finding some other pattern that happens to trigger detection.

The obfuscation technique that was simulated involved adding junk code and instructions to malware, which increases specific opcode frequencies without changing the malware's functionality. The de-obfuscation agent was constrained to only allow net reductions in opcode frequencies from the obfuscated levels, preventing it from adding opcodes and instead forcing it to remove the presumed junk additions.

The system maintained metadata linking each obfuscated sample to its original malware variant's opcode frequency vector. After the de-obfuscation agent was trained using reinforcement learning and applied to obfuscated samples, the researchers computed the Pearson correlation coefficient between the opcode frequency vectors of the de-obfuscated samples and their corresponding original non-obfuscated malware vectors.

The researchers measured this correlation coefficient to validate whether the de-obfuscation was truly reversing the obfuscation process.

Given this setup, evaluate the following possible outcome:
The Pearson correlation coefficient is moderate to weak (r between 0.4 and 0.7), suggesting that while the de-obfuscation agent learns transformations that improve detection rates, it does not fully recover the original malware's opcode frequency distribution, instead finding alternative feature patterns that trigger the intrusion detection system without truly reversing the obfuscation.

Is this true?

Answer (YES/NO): NO